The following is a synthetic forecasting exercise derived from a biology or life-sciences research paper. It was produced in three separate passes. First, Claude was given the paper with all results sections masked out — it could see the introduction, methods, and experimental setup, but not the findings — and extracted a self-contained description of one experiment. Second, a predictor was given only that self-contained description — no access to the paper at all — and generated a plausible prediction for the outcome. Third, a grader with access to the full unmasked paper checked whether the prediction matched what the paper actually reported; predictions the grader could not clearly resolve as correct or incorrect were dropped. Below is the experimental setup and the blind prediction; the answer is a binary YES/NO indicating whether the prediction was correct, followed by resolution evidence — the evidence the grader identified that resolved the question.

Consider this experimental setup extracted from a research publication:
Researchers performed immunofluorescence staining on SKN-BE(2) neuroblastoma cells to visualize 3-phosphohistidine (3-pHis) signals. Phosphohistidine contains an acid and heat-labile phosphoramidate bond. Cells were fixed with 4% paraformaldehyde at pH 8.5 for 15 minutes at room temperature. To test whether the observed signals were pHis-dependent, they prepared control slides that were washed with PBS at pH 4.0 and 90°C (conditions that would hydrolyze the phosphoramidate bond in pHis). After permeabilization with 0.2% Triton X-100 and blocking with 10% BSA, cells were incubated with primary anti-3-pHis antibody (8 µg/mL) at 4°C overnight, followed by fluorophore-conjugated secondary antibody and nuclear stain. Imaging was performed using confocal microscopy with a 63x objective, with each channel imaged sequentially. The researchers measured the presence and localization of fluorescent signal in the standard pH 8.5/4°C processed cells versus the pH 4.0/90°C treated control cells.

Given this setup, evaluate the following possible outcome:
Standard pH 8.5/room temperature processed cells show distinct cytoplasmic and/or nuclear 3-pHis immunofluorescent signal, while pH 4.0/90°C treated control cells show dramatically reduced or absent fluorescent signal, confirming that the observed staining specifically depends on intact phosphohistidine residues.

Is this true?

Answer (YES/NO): YES